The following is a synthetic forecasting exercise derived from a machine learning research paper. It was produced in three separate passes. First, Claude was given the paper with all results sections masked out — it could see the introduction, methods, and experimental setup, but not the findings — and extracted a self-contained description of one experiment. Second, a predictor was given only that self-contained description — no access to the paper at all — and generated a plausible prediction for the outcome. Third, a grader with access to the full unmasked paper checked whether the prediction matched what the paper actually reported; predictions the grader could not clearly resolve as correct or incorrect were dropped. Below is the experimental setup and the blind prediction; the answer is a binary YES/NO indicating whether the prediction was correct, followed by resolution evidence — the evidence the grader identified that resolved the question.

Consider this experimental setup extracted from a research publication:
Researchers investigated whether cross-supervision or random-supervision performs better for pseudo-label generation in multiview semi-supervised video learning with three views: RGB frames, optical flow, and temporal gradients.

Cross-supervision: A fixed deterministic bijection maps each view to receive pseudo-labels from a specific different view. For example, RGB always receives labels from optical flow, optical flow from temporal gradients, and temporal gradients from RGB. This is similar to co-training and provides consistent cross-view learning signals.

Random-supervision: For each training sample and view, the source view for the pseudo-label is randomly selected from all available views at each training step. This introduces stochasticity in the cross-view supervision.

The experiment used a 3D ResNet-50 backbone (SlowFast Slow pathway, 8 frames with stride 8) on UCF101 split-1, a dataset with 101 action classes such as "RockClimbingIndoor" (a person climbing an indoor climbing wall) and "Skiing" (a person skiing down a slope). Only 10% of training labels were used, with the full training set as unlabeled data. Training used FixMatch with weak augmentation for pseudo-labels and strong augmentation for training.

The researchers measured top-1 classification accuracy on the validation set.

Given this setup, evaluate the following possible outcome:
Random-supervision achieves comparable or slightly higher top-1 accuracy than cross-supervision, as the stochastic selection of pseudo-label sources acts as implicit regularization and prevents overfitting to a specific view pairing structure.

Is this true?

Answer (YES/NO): NO